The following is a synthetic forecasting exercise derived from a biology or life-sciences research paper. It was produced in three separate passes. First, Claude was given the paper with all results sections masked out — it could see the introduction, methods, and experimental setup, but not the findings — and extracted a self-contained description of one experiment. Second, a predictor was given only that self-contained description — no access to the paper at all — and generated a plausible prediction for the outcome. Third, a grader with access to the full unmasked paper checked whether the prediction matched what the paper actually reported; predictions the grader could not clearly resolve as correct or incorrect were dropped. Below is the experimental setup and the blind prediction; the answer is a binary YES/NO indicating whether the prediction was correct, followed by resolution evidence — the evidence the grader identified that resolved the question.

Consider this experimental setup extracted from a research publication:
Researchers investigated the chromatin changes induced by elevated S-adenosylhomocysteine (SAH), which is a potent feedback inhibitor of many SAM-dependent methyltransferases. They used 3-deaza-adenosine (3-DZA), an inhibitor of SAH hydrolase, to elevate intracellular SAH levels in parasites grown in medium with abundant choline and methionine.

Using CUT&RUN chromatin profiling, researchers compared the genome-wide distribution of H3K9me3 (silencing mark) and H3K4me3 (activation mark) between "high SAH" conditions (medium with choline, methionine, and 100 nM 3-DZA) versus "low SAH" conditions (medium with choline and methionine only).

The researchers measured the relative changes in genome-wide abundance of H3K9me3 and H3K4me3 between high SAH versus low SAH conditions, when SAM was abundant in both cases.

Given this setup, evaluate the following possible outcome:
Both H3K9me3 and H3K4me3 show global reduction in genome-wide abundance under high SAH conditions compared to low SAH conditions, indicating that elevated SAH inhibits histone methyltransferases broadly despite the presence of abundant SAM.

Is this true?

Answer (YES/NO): YES